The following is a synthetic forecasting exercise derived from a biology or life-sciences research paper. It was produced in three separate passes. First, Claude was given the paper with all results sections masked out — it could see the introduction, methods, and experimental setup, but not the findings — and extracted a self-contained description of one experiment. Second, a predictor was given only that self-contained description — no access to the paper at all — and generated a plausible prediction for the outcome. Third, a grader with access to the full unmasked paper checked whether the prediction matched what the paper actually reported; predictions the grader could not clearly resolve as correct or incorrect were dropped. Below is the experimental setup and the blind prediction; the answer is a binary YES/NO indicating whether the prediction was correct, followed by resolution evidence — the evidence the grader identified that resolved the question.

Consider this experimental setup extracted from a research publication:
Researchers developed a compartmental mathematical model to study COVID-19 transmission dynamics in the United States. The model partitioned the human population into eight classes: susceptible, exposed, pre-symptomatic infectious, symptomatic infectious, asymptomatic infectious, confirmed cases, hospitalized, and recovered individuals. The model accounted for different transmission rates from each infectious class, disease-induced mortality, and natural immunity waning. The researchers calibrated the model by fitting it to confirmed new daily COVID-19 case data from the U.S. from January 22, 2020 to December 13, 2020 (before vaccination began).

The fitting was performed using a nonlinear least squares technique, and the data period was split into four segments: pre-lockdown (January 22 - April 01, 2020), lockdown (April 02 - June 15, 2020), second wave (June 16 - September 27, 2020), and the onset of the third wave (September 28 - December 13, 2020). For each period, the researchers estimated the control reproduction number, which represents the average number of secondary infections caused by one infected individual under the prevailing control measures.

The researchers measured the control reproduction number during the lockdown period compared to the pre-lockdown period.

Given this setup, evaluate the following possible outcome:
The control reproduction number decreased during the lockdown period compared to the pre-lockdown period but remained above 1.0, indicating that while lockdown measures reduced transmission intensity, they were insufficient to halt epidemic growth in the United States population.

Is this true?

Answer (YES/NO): NO